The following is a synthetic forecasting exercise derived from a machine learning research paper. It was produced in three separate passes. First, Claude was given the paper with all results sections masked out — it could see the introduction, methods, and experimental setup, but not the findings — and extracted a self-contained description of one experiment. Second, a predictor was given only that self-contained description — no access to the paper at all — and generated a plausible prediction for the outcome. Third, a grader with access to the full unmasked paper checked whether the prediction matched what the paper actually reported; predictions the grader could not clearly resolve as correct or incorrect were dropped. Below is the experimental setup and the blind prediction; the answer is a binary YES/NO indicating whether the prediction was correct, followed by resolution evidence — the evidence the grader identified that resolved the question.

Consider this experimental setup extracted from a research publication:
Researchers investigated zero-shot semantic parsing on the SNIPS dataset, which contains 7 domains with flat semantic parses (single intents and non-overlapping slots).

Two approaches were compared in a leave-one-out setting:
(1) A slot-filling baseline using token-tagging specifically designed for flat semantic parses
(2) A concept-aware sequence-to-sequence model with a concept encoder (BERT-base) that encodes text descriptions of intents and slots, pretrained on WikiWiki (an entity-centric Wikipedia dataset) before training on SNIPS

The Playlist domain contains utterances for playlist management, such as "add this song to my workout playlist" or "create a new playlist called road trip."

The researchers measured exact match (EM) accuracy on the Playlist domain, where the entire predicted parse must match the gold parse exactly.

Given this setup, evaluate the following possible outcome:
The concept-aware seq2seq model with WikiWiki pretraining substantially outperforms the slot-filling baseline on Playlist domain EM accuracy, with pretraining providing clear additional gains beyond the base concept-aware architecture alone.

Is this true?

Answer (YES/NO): NO